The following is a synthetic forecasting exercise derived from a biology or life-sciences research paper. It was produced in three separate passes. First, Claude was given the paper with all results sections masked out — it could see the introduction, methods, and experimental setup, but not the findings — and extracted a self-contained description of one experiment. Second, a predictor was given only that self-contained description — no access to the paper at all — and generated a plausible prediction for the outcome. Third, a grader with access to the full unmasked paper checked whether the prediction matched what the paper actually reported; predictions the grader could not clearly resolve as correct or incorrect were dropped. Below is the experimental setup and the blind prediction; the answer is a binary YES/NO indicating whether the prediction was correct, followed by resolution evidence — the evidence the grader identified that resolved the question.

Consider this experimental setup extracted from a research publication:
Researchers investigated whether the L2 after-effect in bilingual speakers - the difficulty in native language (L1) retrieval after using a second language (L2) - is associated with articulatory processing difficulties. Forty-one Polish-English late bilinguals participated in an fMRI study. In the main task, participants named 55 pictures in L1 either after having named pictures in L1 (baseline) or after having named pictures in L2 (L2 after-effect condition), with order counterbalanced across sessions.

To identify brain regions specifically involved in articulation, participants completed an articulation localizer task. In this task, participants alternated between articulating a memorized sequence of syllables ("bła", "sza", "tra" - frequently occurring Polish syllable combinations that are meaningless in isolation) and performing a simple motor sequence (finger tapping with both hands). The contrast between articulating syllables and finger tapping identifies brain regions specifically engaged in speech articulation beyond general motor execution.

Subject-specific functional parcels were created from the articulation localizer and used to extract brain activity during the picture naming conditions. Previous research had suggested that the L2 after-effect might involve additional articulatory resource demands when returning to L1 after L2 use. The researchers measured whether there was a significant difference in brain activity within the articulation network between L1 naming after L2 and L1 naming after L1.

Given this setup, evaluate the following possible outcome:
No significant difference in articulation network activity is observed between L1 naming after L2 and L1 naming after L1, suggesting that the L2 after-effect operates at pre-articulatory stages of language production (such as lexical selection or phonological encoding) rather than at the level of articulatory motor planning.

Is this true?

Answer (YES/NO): YES